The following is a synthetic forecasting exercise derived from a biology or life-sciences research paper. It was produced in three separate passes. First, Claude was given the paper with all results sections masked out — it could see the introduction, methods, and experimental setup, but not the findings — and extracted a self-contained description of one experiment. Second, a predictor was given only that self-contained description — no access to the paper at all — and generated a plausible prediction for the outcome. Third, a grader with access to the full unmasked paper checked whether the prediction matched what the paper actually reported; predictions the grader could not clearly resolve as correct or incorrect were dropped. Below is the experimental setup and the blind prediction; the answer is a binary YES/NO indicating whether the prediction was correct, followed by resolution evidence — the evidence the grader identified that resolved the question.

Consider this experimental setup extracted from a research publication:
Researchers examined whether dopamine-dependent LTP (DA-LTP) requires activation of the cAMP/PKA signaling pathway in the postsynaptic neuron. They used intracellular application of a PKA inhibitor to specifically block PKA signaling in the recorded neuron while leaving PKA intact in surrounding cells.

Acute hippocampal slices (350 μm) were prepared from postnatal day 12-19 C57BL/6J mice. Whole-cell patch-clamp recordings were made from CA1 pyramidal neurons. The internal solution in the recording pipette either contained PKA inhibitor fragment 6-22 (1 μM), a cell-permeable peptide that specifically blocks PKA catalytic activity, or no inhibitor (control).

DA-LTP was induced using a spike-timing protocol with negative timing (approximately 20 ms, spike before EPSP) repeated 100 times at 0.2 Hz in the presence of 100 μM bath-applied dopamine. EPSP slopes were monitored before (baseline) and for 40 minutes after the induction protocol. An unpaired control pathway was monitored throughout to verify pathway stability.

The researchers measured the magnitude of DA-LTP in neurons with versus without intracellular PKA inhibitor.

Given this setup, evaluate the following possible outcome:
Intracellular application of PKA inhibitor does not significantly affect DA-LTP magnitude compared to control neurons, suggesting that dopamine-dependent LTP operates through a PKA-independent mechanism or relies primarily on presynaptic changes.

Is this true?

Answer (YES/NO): NO